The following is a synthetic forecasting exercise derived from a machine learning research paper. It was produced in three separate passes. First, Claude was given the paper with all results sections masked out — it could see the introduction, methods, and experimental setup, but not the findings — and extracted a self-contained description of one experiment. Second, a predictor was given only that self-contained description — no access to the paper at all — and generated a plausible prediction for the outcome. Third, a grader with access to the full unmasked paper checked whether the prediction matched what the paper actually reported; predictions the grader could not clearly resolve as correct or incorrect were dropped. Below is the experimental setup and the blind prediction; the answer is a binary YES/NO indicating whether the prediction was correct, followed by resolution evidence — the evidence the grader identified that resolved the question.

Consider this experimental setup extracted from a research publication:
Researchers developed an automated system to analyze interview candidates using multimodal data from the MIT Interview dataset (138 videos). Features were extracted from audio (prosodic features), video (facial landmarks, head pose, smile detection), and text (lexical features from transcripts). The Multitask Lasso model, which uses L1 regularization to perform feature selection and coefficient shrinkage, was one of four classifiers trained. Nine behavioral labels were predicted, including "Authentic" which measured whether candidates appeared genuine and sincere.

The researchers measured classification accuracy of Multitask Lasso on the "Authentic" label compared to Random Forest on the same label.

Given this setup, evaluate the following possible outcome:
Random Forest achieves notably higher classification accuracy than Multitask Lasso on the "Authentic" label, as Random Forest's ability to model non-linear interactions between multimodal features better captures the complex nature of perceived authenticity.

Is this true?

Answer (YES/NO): YES